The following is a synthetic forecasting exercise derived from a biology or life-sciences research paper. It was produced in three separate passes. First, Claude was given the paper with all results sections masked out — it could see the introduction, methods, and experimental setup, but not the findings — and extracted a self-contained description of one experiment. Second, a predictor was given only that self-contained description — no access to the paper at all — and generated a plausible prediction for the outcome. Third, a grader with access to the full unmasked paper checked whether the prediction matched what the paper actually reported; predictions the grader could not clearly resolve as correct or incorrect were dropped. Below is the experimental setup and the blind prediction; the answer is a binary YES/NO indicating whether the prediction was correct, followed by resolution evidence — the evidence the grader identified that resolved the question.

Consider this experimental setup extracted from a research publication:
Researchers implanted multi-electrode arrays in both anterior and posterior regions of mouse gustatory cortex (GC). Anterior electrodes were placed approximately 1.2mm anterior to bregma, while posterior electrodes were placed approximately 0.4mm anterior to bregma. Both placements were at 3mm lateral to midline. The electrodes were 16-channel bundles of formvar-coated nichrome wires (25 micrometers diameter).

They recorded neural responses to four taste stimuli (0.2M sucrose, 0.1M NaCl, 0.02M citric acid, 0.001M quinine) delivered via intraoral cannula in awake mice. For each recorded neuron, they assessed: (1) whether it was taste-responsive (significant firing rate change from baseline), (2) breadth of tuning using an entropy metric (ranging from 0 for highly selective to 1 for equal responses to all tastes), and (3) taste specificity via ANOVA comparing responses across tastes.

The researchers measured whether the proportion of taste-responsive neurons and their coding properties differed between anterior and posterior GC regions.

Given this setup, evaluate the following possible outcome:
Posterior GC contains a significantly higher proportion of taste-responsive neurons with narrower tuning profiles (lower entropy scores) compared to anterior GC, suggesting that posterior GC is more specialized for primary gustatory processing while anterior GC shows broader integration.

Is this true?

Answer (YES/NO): NO